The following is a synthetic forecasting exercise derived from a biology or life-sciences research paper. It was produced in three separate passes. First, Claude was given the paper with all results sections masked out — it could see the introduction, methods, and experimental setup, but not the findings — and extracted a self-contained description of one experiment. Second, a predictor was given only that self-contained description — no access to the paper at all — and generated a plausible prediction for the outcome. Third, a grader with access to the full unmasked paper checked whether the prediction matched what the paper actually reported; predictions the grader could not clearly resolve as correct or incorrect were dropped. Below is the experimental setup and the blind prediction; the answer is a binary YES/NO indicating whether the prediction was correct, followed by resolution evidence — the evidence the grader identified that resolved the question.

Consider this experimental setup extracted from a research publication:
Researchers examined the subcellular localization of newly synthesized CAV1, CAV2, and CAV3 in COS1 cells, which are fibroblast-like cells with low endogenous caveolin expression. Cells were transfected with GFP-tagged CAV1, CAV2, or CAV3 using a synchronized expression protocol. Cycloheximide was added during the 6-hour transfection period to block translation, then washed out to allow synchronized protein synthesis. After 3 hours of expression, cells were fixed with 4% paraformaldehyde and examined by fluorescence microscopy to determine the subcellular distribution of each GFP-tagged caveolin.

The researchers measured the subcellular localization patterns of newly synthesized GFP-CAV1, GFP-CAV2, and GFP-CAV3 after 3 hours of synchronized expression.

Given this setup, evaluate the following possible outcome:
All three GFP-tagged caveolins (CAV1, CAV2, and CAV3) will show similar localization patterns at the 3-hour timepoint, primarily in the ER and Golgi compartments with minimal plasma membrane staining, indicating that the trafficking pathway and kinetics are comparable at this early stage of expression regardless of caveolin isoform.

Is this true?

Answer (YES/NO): NO